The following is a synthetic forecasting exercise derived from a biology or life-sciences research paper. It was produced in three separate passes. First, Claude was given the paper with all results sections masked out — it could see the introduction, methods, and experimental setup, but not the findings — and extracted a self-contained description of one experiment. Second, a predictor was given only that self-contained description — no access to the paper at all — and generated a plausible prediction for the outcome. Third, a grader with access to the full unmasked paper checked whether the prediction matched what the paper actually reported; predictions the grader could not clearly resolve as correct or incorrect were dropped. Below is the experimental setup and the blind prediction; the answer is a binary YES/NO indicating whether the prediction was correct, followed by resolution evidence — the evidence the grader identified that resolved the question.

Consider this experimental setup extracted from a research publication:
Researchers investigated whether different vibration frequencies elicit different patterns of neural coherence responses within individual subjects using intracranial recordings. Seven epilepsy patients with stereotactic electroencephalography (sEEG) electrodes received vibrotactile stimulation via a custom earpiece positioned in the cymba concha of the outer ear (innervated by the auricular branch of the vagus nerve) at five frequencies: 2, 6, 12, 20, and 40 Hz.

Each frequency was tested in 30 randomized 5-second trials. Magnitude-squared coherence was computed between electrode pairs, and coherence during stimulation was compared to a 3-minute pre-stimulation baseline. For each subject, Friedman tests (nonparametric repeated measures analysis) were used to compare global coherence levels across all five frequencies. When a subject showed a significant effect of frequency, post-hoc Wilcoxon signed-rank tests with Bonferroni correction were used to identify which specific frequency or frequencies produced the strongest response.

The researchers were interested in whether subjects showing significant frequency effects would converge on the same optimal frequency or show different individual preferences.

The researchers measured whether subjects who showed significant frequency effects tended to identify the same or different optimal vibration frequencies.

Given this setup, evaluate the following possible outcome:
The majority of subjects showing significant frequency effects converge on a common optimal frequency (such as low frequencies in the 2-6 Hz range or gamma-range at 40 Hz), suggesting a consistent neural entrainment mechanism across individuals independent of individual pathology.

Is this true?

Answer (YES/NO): NO